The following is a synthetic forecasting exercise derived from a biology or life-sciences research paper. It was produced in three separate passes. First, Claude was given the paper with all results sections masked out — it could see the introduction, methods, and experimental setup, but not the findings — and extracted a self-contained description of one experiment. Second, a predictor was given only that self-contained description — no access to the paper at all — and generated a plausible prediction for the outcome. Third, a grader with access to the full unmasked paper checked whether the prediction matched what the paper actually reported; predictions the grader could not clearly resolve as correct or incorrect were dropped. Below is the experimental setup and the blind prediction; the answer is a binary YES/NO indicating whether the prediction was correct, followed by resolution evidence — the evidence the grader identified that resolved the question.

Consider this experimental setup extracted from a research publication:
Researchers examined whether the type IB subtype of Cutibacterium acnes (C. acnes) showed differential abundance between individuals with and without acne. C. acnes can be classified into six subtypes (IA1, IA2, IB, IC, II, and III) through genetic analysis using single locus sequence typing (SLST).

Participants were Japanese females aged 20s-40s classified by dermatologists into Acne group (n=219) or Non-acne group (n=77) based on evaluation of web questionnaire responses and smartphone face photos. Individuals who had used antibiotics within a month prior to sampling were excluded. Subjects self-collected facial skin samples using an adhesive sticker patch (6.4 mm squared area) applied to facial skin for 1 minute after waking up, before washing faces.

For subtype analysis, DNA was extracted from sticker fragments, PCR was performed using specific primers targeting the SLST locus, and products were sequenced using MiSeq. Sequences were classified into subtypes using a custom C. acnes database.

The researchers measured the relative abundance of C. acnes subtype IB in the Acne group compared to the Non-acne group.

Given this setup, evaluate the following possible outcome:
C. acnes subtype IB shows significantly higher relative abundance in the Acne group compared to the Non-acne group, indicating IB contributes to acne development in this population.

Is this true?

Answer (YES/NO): NO